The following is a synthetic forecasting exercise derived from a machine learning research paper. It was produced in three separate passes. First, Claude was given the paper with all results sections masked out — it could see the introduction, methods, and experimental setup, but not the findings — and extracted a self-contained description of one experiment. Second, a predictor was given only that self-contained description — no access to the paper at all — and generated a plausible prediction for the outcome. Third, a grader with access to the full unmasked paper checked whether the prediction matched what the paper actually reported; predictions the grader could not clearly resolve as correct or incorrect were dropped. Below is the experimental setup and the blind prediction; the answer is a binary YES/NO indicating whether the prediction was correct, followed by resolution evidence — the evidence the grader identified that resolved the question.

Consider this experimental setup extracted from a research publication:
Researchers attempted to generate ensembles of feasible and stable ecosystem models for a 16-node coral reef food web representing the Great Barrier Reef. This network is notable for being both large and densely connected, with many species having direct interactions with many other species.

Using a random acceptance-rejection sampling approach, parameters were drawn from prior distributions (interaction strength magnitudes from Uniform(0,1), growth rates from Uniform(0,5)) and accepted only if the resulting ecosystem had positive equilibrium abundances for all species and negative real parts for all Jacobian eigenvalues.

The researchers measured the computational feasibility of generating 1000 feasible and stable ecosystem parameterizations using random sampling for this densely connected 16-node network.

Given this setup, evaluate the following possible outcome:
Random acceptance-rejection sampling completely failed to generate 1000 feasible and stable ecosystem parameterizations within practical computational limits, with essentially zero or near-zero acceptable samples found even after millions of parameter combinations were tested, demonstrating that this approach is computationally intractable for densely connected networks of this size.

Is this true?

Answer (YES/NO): NO